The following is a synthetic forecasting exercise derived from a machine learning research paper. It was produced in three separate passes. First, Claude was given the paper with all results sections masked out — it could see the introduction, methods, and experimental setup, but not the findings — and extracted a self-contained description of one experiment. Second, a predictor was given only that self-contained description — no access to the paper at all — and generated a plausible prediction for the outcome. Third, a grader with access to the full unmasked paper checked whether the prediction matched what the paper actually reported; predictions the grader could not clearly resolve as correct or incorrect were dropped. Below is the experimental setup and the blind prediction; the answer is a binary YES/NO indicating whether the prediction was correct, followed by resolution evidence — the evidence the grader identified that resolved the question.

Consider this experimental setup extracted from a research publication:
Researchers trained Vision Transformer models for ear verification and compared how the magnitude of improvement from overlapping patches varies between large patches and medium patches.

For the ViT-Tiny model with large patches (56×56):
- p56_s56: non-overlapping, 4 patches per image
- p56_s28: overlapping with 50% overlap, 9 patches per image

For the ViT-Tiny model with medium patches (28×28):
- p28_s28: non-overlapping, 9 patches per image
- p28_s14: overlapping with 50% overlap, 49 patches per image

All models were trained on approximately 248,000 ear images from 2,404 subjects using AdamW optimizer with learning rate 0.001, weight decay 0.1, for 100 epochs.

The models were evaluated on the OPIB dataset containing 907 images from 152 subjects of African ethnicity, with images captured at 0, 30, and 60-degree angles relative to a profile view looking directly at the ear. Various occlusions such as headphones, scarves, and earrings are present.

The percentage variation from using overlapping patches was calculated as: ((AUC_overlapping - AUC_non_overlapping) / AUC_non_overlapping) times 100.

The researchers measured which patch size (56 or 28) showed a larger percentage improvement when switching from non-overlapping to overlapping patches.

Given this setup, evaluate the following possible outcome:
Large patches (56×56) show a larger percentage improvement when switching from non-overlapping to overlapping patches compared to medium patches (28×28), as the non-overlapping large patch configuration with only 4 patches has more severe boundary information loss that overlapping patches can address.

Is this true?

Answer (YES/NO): YES